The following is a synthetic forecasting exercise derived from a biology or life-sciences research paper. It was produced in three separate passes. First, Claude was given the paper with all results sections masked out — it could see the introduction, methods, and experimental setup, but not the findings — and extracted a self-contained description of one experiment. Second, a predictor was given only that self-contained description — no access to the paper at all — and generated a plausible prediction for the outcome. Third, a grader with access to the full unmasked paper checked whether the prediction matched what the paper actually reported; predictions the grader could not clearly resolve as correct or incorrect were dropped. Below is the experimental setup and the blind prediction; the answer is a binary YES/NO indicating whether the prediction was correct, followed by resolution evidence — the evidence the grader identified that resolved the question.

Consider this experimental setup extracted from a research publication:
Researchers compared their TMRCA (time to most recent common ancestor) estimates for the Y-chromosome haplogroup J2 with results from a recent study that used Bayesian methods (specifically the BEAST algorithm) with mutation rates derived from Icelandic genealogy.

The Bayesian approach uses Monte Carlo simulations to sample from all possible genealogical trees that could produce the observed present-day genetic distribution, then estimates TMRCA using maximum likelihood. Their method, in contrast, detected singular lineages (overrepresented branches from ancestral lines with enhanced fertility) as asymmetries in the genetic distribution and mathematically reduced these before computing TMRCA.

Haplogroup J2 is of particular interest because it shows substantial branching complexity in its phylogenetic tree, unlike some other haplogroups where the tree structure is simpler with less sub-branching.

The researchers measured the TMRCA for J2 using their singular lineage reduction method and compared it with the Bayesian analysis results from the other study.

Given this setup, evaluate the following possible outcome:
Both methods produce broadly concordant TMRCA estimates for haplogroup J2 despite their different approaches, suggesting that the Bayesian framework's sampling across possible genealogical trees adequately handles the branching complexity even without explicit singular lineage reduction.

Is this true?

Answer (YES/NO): NO